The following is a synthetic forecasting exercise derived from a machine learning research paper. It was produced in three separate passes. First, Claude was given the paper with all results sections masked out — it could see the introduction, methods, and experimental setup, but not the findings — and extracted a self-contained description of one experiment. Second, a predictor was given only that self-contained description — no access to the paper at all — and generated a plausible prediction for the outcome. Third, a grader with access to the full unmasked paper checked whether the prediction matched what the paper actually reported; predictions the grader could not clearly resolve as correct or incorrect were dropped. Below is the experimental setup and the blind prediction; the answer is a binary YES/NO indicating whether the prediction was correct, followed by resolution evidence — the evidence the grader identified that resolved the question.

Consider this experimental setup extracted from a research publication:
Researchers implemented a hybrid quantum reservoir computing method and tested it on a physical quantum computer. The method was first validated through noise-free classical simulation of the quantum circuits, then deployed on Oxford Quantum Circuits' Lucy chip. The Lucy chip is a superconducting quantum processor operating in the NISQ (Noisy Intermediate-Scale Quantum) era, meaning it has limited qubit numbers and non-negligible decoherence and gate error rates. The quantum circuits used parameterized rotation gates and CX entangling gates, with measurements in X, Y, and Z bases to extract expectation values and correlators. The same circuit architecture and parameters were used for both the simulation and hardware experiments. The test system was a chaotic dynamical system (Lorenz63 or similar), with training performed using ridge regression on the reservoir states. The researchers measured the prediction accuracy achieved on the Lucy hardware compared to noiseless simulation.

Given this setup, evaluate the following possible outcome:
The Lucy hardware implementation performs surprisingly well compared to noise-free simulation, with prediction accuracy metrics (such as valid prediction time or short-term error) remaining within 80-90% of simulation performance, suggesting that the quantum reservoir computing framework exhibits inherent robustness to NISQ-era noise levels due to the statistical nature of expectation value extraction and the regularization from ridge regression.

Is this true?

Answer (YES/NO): NO